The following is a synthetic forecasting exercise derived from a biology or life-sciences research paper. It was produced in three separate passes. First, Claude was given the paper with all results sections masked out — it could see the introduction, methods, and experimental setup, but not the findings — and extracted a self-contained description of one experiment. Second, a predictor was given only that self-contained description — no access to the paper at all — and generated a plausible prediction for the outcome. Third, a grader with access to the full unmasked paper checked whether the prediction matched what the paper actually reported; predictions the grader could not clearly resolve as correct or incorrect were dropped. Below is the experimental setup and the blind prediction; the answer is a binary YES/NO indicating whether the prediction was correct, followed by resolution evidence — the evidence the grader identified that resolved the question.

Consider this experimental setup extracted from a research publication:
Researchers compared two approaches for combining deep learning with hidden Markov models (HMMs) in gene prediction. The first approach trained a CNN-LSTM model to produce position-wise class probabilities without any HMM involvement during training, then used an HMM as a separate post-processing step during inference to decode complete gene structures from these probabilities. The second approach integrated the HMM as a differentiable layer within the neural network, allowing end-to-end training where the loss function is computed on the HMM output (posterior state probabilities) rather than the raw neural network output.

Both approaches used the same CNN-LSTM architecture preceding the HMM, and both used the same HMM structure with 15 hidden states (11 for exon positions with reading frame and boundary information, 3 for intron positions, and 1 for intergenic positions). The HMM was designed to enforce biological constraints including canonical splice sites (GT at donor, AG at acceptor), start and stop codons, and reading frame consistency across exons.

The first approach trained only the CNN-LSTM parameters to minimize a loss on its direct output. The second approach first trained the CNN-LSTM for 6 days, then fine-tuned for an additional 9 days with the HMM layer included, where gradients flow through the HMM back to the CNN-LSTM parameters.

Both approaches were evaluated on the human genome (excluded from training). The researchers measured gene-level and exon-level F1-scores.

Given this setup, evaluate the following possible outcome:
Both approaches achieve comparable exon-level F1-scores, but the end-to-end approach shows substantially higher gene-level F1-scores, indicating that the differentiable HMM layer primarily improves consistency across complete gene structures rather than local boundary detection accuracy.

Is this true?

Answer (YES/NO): NO